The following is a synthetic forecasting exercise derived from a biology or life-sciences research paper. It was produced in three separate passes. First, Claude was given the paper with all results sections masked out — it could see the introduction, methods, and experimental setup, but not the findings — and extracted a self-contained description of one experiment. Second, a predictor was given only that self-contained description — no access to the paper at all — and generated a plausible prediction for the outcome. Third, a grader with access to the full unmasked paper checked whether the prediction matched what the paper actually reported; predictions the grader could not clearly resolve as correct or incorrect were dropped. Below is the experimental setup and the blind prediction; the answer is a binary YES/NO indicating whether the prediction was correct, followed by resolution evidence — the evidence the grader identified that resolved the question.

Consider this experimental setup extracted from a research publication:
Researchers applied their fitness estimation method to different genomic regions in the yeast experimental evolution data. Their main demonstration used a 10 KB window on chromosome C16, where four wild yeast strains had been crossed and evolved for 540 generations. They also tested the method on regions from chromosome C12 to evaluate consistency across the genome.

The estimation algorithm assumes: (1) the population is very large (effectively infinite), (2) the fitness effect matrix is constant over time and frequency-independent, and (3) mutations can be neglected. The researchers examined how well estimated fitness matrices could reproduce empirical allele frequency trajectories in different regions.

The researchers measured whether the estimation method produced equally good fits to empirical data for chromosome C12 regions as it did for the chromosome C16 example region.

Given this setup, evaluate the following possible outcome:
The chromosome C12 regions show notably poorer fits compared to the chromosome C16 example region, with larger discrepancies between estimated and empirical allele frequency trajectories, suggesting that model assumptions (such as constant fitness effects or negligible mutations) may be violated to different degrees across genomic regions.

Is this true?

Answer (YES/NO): YES